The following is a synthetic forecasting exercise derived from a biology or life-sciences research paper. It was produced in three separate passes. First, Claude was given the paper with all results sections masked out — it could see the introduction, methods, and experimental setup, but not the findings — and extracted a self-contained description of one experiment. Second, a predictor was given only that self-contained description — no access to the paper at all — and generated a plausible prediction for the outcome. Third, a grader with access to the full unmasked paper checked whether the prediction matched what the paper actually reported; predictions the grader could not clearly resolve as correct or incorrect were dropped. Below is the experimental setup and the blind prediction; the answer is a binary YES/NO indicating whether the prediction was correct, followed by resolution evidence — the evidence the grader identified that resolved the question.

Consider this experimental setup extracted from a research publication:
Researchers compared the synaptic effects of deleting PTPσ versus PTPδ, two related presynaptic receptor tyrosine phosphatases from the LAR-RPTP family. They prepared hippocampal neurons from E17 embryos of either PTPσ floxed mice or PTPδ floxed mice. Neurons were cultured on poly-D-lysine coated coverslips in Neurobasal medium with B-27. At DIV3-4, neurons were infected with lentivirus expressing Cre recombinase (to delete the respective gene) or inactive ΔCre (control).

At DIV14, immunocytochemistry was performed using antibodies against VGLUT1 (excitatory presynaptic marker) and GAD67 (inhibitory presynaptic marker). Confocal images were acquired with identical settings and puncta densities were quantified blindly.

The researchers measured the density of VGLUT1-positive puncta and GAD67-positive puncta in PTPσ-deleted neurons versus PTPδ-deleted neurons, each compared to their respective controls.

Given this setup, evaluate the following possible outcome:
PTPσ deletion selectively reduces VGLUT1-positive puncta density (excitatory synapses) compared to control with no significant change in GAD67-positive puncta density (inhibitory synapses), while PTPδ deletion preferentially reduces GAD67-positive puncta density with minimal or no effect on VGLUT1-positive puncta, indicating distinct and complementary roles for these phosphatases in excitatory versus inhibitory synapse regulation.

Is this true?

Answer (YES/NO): YES